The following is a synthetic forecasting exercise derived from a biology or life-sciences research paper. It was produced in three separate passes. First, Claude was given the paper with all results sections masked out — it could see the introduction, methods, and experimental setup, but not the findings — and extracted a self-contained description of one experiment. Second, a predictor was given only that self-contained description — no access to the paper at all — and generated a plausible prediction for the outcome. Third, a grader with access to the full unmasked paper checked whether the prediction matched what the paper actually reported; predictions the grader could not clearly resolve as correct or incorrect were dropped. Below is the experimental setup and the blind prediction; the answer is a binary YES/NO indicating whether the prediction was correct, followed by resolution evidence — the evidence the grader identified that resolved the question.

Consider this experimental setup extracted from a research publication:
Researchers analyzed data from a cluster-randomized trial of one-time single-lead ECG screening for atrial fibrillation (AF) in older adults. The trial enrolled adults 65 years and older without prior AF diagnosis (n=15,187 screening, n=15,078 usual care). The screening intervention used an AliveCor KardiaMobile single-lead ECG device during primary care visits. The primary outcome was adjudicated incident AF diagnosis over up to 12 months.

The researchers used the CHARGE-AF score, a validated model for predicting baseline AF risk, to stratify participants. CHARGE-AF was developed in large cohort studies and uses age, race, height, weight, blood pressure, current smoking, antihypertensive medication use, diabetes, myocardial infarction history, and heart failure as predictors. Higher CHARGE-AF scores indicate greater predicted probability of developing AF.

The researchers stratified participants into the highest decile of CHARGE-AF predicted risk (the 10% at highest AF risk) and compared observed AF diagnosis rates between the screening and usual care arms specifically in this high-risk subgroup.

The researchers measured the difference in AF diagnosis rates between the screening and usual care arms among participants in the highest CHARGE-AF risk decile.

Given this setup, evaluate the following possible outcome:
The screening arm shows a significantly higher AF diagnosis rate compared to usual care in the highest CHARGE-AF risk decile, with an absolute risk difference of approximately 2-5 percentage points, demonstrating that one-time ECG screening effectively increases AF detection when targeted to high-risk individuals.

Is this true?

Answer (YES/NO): NO